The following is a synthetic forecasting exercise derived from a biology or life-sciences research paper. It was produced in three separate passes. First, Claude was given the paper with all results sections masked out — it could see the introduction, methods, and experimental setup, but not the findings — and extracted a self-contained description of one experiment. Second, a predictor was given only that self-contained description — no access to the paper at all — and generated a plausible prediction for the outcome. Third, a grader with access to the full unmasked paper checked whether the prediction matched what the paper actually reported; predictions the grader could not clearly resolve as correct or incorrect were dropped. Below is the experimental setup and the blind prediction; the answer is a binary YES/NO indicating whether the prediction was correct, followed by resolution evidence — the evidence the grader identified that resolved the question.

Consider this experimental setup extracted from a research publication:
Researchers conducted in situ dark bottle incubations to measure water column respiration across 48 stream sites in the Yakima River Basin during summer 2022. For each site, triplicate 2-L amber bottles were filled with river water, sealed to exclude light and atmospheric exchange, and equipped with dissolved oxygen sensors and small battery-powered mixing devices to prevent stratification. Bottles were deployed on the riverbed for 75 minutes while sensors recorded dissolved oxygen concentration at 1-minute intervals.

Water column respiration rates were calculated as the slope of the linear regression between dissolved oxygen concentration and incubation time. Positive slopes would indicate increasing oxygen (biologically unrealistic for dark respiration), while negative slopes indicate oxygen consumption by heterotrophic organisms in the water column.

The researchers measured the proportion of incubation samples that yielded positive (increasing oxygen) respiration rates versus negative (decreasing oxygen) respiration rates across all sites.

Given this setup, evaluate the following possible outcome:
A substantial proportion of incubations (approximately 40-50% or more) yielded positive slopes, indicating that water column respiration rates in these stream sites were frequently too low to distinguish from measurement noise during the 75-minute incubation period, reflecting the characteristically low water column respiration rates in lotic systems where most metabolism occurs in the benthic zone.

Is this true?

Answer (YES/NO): YES